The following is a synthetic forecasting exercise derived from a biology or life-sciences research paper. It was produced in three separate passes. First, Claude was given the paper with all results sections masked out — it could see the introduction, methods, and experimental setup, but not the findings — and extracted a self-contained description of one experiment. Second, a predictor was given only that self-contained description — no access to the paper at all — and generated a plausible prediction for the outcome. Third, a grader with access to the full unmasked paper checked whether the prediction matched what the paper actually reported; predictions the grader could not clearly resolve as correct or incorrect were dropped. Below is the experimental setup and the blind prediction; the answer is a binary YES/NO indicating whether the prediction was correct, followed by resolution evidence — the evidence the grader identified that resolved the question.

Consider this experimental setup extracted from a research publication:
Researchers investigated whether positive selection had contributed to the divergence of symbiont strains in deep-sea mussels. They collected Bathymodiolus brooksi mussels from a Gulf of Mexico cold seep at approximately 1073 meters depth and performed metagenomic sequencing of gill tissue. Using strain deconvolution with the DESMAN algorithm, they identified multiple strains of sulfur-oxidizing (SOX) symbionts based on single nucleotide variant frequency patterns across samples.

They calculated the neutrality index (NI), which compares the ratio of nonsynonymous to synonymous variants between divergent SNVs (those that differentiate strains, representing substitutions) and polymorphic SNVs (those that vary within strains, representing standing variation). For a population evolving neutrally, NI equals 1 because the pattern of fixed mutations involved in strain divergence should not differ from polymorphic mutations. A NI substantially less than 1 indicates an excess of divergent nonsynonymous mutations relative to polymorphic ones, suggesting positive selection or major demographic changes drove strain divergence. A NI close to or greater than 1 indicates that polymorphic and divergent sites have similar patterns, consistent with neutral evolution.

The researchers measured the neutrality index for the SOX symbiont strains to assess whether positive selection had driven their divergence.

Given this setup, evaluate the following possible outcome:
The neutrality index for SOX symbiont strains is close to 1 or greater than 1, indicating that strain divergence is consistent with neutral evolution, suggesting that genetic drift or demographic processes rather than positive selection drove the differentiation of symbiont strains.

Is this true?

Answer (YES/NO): NO